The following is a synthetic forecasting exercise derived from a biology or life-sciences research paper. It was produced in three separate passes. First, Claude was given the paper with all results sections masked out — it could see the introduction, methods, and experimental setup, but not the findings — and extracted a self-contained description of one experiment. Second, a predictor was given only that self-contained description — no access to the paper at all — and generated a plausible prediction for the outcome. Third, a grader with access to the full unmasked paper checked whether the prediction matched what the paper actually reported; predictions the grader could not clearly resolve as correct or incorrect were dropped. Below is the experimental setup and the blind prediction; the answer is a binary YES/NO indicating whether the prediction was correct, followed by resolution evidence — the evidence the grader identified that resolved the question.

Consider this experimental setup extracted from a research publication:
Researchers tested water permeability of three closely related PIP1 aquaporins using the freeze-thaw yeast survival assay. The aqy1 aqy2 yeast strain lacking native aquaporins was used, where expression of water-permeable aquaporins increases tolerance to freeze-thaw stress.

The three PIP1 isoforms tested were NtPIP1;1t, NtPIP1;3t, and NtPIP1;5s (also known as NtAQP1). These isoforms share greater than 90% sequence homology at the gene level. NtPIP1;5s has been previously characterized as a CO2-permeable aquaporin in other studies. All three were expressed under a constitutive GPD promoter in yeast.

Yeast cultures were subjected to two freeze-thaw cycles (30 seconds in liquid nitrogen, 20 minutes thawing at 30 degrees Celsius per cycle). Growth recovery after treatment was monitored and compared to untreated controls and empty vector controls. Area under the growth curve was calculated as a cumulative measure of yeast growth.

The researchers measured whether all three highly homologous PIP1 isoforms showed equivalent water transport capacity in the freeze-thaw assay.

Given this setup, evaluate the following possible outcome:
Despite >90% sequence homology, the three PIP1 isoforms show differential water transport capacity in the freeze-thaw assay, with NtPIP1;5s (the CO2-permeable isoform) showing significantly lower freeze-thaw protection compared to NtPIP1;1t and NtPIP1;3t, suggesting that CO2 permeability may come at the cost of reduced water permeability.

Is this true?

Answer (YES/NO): NO